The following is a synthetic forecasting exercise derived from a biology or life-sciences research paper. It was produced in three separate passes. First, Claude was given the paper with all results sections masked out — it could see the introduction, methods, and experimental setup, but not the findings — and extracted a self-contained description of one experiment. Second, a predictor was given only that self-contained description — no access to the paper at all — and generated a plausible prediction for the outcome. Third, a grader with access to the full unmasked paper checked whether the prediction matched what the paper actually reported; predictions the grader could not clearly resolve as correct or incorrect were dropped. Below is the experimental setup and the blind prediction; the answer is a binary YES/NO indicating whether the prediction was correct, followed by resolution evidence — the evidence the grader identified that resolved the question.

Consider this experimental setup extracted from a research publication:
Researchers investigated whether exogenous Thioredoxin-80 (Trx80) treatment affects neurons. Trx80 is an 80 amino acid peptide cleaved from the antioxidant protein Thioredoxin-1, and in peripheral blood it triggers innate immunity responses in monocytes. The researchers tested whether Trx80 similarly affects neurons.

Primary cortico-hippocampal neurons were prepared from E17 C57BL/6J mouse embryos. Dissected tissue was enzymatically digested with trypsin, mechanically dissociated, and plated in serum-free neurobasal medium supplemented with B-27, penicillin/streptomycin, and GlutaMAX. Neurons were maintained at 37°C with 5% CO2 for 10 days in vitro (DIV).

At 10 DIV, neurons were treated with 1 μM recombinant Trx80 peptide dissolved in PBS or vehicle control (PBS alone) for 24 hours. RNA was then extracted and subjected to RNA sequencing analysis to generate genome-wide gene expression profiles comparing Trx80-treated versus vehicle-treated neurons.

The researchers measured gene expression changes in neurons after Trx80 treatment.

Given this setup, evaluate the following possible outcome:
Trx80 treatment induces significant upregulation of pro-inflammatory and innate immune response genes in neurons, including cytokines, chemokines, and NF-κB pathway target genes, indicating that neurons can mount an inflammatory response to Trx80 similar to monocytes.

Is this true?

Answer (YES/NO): NO